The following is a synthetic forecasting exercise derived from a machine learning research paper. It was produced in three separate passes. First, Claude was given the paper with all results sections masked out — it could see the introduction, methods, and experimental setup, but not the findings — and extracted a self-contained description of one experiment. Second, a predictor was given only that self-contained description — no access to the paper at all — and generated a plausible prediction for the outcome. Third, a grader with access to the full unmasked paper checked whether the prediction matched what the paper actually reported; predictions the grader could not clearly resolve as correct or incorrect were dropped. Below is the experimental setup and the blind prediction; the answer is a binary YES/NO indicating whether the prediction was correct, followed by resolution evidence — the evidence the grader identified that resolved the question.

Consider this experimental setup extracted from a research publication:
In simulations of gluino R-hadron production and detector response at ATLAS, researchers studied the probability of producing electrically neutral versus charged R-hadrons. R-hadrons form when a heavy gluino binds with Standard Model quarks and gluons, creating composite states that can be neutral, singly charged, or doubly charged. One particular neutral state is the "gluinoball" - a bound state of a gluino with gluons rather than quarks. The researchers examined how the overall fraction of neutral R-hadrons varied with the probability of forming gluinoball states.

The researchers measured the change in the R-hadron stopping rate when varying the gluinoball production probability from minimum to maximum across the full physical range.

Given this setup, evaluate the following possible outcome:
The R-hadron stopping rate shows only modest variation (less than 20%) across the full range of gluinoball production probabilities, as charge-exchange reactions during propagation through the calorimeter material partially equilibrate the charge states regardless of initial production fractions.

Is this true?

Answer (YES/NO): YES